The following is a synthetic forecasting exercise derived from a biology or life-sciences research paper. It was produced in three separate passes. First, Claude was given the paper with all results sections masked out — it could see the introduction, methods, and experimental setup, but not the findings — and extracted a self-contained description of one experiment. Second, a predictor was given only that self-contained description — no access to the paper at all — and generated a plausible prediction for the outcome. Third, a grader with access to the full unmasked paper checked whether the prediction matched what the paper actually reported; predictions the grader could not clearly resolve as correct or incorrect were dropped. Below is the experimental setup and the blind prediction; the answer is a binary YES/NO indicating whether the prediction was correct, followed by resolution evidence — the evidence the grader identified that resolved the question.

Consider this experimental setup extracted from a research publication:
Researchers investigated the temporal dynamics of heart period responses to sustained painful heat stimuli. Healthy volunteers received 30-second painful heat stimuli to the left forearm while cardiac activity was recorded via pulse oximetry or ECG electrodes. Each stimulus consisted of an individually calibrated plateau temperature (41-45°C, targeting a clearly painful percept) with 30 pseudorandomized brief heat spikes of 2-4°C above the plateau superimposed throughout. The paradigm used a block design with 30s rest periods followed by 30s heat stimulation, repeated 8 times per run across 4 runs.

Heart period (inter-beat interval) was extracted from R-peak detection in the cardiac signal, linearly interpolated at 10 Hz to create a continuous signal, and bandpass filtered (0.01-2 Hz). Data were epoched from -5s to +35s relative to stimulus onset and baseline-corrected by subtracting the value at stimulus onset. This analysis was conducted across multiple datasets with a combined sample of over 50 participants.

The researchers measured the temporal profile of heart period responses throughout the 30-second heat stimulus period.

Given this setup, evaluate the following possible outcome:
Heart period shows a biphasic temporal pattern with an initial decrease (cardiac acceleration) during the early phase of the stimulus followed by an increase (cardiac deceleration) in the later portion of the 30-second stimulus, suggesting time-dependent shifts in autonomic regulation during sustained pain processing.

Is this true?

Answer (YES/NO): NO